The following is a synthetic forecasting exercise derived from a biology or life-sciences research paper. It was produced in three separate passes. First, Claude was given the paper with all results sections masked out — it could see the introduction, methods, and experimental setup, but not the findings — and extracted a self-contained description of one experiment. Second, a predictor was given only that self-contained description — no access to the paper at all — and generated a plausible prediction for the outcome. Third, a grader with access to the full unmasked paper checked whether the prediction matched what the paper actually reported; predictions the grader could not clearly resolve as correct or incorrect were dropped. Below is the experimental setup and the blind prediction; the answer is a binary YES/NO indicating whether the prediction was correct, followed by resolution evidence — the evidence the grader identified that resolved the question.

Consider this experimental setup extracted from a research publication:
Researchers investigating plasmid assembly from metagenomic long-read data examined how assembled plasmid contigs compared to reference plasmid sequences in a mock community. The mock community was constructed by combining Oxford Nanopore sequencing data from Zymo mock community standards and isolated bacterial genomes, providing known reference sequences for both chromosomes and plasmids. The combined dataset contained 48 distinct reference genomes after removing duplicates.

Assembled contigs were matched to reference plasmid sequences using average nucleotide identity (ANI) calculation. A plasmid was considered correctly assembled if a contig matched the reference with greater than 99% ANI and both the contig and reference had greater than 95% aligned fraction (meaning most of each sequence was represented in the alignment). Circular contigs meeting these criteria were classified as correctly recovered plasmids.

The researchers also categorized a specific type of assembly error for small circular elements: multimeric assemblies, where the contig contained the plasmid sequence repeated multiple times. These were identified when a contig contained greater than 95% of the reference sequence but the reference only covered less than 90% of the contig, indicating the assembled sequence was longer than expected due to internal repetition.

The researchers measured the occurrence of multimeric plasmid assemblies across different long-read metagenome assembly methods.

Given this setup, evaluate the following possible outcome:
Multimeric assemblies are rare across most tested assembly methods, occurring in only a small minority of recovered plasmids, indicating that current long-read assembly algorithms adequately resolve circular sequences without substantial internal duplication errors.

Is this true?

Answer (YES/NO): NO